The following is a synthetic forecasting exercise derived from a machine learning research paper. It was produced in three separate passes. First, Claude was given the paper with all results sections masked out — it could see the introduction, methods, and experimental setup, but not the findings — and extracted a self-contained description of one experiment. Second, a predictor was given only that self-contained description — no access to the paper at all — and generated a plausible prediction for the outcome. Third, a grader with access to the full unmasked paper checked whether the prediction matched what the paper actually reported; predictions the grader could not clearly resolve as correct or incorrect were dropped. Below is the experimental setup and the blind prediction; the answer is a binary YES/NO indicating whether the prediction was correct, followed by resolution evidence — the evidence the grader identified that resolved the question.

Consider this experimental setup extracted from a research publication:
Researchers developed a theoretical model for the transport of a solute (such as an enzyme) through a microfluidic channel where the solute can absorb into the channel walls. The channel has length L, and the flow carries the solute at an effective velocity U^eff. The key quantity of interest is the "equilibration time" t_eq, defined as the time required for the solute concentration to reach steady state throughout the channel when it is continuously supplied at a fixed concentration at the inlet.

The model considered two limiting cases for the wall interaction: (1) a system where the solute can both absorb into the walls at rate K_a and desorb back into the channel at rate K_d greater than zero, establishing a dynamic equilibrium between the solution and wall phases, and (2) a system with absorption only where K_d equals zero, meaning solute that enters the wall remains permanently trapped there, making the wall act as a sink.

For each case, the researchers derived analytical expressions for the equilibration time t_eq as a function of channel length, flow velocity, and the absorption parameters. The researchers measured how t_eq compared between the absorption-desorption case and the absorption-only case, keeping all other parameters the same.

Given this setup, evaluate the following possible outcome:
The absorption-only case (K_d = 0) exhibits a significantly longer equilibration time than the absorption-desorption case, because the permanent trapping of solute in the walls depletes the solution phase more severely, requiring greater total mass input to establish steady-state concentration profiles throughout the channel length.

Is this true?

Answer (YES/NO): NO